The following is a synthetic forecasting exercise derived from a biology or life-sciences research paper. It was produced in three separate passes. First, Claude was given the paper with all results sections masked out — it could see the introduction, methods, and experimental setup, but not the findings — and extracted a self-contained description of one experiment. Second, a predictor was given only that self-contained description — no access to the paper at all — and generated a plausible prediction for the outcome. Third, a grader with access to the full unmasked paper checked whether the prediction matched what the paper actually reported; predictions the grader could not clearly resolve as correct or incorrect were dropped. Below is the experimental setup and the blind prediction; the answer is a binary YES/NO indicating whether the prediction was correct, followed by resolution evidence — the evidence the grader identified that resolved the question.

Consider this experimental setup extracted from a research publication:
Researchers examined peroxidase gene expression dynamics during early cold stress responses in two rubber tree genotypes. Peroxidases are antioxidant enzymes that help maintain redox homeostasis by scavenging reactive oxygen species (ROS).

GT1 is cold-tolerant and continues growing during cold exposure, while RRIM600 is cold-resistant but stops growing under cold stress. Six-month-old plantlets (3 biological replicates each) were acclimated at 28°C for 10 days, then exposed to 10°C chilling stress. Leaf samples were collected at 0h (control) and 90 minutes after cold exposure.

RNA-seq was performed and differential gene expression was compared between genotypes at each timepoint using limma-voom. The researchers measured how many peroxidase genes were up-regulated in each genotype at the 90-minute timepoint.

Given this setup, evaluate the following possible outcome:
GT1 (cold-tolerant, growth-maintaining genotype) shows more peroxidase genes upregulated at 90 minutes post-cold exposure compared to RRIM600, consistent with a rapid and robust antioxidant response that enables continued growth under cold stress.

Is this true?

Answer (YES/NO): YES